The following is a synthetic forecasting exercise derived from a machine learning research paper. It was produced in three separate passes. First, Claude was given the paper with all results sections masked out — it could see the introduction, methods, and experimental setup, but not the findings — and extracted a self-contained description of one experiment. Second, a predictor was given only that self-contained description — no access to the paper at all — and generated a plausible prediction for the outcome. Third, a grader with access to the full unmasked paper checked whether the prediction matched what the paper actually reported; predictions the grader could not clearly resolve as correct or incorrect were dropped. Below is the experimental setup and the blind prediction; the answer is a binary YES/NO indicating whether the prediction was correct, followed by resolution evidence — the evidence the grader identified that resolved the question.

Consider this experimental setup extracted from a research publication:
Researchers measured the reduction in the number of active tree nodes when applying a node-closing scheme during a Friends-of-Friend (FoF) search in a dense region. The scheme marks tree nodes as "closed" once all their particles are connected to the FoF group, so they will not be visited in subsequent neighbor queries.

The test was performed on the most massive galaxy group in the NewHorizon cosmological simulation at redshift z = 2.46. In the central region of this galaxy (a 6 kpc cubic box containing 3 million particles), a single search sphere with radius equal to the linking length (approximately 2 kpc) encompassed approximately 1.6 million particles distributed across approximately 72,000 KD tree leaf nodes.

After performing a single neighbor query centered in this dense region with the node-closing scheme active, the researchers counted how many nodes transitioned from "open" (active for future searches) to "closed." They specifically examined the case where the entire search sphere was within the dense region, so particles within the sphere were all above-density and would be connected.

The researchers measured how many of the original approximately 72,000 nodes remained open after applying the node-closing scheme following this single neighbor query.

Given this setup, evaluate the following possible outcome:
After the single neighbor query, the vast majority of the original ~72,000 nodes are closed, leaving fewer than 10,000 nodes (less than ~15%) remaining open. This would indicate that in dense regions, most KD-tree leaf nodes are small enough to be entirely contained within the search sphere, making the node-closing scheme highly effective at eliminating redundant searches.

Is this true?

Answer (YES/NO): YES